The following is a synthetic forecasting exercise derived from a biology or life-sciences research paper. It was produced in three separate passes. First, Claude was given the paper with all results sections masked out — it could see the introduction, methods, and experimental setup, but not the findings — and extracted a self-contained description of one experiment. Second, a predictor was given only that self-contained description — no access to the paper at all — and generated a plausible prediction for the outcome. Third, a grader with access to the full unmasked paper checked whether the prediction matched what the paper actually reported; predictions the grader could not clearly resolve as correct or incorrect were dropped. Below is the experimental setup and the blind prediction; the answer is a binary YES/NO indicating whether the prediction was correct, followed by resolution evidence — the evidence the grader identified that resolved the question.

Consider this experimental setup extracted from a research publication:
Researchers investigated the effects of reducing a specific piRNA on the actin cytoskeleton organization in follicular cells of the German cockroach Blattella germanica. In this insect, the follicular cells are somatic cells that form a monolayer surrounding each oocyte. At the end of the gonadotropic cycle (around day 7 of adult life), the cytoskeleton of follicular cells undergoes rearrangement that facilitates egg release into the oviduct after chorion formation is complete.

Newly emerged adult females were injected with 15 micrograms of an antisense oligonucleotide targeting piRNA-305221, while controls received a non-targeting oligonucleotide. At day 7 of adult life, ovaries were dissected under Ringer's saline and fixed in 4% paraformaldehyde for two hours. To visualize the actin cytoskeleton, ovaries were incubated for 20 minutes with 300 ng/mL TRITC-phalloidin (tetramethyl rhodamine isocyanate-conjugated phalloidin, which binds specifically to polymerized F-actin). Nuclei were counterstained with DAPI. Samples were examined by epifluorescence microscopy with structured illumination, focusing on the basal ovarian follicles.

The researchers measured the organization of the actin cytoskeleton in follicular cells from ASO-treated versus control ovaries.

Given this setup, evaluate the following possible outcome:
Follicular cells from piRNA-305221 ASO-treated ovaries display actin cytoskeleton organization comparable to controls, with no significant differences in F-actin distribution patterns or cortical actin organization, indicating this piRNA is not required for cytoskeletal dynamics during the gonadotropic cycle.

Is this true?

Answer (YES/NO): NO